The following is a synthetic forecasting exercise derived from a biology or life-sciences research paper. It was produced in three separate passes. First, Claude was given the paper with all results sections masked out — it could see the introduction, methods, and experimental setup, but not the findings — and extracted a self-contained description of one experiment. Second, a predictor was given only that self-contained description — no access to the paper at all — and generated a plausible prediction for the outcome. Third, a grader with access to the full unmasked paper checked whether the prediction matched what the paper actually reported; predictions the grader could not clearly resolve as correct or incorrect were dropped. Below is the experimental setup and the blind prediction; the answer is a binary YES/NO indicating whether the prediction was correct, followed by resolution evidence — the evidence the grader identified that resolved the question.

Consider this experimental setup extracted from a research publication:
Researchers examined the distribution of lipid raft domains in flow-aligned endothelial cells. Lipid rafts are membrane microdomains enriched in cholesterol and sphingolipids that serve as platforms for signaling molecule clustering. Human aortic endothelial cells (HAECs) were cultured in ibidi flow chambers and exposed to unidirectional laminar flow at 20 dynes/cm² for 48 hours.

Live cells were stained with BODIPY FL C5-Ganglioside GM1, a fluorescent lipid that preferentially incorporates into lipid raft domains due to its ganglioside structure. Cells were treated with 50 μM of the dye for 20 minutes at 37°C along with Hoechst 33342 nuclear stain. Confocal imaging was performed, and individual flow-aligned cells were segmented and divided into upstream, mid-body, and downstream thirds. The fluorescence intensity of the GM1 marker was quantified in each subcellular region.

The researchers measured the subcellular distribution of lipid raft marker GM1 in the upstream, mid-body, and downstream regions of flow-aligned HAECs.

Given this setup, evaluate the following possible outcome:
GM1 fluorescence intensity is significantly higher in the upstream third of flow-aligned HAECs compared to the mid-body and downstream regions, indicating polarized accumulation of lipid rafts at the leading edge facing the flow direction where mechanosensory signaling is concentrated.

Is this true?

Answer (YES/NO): NO